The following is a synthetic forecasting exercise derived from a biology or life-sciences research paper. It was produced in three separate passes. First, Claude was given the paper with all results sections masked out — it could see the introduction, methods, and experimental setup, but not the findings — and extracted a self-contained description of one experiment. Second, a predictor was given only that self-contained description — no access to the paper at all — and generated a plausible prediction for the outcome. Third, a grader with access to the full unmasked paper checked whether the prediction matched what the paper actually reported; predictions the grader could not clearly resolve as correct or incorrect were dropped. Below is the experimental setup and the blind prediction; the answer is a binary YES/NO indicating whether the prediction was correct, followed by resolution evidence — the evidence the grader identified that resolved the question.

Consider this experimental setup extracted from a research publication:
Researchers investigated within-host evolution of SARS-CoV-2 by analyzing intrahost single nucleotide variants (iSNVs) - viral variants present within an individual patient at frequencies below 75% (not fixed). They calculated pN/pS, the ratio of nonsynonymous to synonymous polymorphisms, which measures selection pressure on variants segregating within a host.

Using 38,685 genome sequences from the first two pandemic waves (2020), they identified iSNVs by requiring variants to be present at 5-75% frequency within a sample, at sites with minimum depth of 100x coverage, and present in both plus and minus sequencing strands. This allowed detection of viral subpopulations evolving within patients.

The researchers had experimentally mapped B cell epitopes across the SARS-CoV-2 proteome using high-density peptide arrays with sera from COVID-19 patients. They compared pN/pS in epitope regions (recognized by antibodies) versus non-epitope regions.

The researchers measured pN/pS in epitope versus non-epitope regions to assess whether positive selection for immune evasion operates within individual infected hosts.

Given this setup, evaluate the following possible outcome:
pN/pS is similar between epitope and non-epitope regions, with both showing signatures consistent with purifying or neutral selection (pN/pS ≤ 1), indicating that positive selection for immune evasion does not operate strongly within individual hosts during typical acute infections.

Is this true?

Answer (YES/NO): NO